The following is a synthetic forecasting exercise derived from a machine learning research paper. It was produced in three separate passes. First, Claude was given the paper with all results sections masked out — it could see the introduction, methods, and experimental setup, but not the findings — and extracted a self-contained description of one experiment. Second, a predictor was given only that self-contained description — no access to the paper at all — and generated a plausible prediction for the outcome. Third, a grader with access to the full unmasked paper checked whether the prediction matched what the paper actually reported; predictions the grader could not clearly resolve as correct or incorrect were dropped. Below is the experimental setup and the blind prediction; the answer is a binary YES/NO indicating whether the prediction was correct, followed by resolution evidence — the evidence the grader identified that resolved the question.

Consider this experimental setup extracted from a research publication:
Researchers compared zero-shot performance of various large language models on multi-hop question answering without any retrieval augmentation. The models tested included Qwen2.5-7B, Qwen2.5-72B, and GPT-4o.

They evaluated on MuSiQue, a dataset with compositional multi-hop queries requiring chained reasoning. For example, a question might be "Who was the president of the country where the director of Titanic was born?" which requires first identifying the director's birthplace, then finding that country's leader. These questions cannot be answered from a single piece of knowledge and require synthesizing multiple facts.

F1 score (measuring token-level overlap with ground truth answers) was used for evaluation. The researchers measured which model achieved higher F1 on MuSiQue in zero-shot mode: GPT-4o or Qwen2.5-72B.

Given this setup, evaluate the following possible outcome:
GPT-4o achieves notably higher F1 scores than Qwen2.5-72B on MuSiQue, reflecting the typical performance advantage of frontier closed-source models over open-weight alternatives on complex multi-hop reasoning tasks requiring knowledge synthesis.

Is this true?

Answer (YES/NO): YES